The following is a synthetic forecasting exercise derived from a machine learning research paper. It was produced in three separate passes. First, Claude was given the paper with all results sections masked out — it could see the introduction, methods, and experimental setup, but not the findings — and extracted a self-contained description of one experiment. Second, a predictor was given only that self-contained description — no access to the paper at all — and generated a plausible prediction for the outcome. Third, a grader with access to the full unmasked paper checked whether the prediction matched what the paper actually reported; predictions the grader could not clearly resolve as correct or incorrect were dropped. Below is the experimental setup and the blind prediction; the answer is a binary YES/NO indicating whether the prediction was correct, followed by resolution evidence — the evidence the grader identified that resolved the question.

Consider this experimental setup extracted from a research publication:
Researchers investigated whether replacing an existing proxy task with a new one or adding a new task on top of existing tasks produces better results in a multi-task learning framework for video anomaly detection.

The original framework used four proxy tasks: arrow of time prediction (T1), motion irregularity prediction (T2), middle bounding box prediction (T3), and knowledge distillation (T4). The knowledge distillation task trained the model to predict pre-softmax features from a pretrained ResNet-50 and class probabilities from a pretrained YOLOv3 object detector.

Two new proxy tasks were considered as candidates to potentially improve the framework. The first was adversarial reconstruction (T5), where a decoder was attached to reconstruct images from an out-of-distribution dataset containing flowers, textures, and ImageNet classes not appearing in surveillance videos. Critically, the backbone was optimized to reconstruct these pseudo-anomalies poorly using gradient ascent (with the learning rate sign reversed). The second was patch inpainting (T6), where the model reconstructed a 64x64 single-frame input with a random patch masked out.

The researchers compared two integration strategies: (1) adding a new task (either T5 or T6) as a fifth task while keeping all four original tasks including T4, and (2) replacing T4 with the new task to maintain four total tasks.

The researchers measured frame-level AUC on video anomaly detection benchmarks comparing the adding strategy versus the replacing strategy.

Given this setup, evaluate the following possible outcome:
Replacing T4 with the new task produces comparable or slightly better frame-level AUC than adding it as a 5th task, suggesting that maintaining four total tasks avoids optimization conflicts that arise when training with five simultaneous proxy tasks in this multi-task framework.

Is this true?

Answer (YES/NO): NO